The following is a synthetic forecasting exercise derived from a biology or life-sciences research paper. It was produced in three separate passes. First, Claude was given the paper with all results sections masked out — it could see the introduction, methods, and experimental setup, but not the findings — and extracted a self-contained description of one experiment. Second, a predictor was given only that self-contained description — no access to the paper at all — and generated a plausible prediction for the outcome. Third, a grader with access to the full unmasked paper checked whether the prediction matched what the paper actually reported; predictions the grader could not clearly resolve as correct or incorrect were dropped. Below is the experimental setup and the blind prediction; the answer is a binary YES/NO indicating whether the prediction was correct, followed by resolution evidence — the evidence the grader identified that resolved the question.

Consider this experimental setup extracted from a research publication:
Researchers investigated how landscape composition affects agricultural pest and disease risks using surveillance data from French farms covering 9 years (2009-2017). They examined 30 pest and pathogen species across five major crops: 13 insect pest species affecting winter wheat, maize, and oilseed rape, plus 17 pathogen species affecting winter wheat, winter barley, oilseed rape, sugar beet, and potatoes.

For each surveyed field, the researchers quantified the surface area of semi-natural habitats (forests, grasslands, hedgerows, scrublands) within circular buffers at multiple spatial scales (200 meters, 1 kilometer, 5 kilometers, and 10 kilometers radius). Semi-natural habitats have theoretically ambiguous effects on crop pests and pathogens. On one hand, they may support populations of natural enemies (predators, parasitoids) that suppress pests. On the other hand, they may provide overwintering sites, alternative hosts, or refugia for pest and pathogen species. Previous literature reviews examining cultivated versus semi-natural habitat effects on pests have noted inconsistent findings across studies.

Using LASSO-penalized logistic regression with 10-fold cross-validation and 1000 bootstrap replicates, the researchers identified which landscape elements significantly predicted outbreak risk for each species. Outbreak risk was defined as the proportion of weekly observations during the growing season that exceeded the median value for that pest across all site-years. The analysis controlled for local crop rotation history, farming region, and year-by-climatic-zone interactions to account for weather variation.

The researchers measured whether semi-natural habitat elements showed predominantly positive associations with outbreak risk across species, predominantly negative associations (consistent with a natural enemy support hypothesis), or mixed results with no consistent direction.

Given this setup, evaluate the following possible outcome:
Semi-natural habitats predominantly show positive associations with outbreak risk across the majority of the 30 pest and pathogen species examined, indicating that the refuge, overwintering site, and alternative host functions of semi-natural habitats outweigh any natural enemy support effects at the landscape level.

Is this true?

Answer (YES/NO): NO